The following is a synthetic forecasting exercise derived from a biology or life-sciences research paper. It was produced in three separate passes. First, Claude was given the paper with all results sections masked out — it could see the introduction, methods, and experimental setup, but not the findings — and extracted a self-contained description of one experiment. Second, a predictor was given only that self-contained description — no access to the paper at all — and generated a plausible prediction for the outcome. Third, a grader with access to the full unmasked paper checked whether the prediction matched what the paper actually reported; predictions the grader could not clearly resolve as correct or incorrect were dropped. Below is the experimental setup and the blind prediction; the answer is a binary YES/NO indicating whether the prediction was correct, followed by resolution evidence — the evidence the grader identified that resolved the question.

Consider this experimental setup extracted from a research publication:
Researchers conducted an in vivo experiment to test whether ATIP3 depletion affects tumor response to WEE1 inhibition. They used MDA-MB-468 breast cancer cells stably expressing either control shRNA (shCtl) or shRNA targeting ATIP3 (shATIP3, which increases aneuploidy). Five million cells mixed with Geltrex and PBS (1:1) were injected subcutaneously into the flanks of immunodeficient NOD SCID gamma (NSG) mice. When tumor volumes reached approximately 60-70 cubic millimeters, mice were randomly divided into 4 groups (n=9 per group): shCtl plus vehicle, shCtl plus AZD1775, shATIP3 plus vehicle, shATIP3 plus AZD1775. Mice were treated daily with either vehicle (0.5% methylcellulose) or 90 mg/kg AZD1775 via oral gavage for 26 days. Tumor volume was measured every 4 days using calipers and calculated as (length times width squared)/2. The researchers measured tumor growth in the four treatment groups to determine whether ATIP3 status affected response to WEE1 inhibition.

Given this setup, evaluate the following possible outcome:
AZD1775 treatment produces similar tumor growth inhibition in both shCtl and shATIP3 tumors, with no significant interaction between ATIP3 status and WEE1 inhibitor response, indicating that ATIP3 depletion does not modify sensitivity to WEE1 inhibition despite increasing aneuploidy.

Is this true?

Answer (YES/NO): NO